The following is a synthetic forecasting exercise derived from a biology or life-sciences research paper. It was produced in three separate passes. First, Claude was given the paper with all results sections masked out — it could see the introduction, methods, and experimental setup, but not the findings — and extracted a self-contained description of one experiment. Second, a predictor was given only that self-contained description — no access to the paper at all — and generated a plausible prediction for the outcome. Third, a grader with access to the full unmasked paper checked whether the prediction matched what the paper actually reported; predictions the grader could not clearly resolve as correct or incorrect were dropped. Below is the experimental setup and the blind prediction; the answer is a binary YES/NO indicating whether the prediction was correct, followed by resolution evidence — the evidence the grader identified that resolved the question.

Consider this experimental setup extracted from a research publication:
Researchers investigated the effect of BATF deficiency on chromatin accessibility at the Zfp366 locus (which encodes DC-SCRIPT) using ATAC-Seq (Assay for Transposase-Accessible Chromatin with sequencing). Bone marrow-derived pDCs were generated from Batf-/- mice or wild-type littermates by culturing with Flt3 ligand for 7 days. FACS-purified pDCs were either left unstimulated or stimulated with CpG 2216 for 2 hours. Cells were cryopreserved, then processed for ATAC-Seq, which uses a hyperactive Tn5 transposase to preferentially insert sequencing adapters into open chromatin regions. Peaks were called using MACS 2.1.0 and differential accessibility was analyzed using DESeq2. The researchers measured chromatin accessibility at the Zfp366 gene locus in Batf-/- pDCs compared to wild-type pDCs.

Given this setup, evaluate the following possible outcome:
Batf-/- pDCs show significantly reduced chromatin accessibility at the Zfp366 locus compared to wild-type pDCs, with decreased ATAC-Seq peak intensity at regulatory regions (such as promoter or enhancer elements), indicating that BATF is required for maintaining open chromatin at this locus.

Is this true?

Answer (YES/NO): YES